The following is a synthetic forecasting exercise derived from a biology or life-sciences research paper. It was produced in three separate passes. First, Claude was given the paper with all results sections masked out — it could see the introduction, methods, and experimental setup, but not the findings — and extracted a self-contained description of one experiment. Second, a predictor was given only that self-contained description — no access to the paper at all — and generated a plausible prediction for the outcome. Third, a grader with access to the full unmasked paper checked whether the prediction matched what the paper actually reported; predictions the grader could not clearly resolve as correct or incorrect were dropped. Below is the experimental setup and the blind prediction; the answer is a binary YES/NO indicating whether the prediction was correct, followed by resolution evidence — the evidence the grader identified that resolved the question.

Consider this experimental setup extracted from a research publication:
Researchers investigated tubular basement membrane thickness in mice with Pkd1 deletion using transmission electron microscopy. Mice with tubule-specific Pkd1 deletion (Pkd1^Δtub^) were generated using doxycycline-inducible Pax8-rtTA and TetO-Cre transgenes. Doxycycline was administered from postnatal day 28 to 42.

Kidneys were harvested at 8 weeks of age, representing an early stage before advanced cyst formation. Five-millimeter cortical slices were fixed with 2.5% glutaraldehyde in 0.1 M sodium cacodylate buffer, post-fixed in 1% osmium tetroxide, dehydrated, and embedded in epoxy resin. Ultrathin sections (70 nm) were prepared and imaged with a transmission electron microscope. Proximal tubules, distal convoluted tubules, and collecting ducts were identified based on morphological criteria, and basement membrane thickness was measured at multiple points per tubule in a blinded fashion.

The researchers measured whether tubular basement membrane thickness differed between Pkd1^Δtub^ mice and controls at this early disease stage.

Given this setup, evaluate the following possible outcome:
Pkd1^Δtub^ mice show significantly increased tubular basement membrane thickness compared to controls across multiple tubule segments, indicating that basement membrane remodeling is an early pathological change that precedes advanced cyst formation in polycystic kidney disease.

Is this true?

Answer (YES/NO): NO